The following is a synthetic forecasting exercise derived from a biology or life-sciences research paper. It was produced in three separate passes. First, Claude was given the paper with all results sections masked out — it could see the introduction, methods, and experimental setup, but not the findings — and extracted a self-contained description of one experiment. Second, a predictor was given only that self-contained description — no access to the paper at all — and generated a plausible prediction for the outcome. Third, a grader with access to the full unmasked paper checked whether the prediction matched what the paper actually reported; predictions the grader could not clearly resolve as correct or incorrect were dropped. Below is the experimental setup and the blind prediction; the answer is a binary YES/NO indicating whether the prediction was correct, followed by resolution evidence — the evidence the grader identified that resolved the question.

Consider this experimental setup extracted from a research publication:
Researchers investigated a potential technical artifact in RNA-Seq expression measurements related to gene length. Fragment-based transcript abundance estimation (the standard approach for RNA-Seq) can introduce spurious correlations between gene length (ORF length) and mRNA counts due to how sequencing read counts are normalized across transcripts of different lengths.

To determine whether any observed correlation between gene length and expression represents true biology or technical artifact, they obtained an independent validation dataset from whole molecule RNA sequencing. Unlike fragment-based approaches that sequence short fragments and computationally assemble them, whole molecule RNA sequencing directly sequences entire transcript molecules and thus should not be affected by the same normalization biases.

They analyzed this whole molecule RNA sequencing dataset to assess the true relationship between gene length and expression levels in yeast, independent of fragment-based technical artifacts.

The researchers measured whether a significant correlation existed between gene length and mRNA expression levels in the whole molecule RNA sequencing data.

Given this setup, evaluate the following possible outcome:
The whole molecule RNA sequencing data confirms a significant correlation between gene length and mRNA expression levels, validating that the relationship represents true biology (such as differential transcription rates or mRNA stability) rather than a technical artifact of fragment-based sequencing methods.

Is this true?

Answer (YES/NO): NO